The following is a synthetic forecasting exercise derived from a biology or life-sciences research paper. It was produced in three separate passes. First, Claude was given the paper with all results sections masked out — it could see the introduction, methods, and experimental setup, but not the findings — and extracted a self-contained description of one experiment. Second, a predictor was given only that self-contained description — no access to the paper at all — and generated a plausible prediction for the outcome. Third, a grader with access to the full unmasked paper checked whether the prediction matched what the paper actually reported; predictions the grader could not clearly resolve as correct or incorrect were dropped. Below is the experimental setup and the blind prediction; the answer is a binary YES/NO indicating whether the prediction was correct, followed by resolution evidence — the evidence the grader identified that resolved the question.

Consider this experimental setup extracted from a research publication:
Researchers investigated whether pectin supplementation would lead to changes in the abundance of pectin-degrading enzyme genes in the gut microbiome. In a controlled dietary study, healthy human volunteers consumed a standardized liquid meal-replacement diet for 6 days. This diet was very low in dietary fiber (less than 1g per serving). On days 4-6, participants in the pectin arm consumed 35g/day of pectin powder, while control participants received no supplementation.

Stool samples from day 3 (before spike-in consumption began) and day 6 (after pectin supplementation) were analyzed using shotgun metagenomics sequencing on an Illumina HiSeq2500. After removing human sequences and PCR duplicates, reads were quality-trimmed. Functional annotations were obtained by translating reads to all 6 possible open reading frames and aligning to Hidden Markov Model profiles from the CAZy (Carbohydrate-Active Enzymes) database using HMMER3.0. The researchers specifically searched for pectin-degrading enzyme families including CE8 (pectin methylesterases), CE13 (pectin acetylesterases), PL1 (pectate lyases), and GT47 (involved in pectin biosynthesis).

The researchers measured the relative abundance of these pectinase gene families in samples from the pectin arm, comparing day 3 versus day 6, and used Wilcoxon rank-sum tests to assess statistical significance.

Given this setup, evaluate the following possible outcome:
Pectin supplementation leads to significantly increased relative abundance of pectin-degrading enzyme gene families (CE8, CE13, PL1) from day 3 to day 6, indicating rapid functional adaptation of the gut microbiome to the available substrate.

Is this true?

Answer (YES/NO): NO